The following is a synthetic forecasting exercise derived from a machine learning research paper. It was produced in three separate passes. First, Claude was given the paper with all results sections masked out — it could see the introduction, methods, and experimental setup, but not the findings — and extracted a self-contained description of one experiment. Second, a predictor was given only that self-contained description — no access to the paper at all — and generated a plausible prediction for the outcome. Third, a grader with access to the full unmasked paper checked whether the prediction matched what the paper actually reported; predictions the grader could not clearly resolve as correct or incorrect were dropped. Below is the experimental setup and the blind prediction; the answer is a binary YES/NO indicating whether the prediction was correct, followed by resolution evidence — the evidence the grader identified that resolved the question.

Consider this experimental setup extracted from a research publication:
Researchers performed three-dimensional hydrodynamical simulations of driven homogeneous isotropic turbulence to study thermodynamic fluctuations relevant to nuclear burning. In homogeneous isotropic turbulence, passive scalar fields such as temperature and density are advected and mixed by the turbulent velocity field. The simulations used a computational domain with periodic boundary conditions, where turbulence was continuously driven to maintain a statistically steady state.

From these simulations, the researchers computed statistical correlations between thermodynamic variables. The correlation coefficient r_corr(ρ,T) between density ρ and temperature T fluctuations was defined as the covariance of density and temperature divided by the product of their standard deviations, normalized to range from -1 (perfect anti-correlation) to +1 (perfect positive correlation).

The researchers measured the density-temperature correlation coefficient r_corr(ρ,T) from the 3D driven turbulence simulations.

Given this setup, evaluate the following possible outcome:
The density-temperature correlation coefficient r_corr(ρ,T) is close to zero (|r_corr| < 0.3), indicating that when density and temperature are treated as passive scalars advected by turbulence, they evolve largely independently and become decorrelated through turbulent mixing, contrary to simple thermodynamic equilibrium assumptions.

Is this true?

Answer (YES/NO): NO